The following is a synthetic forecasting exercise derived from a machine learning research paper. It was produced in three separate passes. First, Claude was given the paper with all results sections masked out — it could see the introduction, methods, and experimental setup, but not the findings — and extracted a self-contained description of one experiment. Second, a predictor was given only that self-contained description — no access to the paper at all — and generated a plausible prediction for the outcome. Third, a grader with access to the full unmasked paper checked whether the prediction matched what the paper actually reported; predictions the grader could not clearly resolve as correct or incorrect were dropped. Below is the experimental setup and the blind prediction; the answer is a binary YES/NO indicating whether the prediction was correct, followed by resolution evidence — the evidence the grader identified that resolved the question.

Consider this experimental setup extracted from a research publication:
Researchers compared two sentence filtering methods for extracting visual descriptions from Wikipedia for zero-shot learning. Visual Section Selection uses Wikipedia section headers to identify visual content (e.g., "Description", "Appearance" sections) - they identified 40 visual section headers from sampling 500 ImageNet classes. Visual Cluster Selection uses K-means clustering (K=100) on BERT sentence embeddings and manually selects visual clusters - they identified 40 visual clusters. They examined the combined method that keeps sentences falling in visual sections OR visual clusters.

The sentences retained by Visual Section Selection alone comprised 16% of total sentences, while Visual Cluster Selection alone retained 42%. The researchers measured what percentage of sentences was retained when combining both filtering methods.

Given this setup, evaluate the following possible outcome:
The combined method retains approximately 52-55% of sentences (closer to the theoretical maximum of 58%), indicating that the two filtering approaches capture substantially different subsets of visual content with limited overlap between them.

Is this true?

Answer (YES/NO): NO